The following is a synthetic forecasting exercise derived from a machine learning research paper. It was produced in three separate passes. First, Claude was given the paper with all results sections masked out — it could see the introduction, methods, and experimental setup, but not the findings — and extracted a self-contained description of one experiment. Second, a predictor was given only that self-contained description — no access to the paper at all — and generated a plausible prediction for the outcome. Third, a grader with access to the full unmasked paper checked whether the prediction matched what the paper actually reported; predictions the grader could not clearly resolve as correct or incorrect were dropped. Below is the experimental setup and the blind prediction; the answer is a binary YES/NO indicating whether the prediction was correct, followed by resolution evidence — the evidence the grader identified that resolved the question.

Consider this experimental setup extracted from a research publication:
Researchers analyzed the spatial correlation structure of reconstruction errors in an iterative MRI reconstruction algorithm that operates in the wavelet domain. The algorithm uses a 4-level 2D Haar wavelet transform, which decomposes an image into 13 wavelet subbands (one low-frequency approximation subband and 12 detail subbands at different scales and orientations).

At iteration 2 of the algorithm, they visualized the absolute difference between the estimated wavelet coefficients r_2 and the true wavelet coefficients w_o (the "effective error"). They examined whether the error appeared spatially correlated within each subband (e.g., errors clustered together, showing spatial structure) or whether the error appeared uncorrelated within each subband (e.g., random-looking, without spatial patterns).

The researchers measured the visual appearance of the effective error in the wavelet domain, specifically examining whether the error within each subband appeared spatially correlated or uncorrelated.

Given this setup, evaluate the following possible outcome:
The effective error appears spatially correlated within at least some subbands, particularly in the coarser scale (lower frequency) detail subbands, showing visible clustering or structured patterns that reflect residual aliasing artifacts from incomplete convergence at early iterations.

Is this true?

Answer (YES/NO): NO